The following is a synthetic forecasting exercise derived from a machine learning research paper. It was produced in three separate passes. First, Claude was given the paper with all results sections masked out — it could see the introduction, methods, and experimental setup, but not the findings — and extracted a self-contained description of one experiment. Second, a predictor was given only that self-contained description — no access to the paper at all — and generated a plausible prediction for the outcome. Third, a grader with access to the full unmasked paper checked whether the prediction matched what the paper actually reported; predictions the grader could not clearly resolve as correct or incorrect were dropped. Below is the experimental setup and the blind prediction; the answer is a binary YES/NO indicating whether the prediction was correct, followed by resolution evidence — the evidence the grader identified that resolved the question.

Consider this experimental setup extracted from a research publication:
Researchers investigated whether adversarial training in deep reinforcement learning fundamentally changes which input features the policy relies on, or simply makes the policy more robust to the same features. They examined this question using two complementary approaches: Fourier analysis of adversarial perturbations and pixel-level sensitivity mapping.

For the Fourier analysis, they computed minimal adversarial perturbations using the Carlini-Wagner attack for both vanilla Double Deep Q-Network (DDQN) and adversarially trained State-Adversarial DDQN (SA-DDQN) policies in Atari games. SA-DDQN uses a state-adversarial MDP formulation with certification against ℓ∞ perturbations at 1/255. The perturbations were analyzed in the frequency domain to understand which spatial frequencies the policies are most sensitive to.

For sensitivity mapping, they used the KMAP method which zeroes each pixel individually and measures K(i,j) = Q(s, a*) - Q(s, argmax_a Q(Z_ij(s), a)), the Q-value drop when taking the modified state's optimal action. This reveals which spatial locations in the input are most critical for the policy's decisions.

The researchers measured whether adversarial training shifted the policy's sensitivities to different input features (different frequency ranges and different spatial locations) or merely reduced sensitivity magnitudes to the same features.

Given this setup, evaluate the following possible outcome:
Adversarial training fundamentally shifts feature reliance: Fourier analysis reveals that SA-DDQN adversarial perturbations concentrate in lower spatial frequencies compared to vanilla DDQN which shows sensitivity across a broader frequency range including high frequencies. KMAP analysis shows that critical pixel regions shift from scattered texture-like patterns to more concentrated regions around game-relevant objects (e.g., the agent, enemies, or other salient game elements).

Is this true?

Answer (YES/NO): NO